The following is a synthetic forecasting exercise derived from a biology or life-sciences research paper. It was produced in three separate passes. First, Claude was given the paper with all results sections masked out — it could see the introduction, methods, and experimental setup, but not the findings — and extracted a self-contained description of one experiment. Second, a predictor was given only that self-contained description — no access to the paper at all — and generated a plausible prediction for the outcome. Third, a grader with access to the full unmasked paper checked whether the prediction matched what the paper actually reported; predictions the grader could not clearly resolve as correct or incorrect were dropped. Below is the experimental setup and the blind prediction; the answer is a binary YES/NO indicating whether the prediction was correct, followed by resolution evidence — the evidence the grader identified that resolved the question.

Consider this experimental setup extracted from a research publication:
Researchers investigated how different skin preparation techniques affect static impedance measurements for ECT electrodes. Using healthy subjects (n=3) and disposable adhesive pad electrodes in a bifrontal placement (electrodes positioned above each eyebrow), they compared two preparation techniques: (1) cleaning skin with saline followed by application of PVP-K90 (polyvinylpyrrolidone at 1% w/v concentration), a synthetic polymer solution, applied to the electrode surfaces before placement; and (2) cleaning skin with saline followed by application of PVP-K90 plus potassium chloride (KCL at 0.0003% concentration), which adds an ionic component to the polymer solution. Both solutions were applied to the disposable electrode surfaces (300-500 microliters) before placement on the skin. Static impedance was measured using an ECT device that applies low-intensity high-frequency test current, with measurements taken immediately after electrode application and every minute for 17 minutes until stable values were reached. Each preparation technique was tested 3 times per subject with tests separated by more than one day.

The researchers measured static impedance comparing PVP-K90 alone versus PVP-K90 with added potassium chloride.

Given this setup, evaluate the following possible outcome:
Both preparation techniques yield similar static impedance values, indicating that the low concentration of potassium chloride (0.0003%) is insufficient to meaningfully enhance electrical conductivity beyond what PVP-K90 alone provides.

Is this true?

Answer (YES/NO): YES